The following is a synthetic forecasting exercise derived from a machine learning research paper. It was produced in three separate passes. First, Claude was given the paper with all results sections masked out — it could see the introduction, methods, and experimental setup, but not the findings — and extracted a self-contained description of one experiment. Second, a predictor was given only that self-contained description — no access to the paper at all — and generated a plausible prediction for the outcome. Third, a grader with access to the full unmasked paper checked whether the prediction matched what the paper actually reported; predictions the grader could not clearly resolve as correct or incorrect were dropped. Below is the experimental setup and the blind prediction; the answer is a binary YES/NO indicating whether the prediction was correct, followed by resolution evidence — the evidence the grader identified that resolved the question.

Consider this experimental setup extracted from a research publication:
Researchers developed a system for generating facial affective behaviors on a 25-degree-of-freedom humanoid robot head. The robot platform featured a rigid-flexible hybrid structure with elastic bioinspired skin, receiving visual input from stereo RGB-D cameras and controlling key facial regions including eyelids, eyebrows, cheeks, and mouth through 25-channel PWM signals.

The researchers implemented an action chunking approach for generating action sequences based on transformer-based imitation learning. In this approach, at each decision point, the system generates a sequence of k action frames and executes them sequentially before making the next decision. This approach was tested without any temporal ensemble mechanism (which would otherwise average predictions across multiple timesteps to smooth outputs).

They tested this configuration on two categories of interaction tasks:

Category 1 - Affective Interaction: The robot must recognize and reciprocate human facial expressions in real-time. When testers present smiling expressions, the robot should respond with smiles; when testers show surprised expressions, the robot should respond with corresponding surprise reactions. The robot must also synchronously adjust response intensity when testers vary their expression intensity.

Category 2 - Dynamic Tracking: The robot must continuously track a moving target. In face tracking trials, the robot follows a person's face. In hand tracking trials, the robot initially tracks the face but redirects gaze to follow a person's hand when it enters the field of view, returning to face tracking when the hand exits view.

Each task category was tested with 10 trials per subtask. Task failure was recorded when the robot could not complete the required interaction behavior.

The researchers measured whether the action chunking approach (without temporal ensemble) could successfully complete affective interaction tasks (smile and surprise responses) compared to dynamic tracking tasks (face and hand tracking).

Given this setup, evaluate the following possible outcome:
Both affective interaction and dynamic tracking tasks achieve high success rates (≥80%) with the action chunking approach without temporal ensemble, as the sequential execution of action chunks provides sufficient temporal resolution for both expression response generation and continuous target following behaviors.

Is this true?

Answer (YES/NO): NO